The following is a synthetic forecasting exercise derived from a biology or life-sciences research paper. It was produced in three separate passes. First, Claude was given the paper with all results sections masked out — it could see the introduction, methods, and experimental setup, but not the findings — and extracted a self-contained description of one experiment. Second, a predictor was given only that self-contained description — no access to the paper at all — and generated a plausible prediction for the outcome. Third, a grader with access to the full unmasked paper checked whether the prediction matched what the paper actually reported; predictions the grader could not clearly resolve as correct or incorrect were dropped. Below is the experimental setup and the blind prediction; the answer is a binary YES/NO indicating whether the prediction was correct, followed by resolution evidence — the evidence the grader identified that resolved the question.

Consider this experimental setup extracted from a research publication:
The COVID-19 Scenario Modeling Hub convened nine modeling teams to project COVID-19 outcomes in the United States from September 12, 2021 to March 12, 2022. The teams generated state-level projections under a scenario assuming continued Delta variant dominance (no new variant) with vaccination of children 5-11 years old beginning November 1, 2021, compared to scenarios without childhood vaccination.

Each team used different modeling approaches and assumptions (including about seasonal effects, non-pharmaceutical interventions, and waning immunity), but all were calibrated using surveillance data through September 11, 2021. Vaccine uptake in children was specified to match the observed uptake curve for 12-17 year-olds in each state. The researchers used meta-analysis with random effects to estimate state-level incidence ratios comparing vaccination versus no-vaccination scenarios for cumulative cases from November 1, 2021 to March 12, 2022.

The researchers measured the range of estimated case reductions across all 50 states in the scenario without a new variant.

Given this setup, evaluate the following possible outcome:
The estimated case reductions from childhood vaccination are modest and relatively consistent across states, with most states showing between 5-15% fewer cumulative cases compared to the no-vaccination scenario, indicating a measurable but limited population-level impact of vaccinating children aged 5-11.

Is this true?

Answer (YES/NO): NO